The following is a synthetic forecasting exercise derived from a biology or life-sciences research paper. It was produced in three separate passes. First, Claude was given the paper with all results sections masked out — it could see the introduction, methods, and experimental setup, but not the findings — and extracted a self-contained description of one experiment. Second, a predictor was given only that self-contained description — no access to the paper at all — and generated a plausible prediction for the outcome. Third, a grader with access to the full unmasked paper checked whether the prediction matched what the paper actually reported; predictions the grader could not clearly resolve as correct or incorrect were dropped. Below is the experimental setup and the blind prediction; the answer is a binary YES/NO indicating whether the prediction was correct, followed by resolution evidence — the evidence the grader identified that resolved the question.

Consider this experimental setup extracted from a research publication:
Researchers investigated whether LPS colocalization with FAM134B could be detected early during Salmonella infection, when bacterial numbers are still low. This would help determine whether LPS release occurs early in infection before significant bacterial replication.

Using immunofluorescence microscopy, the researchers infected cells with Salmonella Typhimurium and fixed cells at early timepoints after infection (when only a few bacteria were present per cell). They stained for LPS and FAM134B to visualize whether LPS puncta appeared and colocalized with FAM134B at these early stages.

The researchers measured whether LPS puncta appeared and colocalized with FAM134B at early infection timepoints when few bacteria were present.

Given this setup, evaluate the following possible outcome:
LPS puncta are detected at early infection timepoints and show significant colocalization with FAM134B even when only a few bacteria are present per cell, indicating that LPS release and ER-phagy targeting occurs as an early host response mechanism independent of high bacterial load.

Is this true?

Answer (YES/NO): YES